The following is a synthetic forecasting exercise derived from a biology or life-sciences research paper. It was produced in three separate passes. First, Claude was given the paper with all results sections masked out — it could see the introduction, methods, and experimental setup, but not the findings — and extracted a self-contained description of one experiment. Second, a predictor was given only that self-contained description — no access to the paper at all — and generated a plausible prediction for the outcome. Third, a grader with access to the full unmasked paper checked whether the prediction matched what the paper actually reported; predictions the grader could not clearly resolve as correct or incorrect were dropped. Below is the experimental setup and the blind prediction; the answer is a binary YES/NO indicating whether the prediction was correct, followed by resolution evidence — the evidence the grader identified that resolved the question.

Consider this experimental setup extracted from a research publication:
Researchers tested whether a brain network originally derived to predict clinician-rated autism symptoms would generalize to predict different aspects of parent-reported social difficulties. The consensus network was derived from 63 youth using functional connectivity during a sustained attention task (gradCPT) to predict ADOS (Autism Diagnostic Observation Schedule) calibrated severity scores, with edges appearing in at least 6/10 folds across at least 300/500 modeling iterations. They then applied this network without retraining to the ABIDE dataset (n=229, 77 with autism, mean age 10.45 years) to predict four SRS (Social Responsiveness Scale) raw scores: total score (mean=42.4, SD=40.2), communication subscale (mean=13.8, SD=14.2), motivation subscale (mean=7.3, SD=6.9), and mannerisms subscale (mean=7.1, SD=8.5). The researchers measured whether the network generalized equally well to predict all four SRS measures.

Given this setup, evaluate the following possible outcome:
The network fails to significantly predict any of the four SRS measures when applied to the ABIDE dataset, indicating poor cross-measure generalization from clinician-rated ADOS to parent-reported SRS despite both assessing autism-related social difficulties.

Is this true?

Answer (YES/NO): NO